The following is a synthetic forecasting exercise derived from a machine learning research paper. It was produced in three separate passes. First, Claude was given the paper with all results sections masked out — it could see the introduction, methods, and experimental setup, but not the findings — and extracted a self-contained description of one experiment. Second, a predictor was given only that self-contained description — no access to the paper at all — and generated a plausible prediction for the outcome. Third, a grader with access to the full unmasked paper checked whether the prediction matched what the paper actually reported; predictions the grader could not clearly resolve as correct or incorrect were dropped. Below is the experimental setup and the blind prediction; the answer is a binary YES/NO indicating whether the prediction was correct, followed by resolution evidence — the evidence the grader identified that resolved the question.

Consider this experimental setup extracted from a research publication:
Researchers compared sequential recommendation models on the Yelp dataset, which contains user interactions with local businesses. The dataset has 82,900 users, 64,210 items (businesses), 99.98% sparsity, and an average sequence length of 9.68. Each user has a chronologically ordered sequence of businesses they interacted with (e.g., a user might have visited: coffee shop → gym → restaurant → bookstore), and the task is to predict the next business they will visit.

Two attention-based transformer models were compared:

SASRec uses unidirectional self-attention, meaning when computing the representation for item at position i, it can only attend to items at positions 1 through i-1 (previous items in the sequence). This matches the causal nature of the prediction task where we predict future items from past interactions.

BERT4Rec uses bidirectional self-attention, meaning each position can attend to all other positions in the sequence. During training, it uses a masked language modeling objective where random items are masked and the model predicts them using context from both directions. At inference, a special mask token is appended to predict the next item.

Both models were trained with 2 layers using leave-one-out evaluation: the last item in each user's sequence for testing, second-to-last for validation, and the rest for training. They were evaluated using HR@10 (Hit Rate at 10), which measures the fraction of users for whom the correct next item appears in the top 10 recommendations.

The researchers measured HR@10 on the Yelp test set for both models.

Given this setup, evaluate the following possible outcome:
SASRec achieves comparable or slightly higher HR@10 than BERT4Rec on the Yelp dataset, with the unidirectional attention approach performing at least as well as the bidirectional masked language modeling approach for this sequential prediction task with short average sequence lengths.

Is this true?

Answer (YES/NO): YES